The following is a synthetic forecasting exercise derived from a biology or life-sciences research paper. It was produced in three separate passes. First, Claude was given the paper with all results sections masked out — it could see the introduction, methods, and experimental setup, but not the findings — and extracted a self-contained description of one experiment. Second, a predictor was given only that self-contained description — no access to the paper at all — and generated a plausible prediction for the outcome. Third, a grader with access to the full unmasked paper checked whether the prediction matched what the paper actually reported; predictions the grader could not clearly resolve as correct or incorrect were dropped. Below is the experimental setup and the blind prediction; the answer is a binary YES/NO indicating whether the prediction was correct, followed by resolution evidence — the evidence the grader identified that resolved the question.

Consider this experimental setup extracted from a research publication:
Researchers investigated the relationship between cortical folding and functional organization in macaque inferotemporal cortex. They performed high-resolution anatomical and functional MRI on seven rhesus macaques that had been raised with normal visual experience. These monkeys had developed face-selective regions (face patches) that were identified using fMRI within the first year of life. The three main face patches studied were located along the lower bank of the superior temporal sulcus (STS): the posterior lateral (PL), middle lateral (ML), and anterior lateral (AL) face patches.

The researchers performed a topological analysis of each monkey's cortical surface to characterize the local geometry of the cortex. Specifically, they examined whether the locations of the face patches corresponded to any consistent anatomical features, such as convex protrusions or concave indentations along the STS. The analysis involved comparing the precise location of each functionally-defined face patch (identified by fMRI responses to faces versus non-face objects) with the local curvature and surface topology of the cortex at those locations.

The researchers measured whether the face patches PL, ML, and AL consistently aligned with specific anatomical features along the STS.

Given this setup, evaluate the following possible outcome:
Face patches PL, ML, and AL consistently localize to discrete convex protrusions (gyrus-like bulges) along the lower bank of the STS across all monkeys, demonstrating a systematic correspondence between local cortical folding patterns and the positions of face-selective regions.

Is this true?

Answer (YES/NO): YES